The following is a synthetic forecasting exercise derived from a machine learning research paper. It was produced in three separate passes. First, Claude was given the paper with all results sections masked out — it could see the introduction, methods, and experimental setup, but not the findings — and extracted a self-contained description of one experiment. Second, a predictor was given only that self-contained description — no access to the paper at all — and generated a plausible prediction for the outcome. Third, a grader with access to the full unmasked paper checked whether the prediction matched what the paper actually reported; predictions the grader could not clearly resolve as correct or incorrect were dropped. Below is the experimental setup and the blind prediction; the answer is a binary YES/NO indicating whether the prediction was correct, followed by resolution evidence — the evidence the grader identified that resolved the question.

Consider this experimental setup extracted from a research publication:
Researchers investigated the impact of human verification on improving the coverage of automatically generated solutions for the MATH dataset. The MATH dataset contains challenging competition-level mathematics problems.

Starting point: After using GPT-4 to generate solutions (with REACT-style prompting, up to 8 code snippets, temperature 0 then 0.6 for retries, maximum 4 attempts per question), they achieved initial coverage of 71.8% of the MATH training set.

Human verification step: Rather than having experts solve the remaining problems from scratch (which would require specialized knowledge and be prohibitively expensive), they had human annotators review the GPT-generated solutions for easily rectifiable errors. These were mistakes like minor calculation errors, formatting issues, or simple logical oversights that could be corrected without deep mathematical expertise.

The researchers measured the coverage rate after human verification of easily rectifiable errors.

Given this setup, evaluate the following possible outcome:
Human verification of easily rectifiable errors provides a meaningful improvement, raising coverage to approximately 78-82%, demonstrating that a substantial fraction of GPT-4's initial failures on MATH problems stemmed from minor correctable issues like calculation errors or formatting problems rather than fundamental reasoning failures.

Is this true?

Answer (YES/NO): NO